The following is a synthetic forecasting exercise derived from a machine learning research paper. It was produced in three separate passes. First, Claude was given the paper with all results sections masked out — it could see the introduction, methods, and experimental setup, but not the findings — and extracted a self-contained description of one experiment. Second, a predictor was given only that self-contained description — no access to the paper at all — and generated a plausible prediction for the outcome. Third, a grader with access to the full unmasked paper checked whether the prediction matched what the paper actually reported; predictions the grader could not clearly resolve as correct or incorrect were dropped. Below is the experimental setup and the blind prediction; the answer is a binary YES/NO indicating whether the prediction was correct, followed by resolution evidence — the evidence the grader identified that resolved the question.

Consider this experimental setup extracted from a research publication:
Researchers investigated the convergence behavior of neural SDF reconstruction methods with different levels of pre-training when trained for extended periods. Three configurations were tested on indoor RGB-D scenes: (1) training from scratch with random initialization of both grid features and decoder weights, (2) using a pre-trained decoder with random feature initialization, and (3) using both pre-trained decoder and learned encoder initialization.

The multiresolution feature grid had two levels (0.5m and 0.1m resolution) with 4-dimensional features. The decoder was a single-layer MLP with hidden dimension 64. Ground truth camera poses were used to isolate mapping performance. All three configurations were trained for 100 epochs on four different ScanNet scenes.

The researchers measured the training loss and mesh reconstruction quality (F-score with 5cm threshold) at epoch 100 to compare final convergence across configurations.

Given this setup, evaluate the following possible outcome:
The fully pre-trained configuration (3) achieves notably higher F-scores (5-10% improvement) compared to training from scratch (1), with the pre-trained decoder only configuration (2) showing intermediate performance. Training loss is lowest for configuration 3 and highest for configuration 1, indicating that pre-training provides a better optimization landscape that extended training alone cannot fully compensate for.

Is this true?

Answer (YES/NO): NO